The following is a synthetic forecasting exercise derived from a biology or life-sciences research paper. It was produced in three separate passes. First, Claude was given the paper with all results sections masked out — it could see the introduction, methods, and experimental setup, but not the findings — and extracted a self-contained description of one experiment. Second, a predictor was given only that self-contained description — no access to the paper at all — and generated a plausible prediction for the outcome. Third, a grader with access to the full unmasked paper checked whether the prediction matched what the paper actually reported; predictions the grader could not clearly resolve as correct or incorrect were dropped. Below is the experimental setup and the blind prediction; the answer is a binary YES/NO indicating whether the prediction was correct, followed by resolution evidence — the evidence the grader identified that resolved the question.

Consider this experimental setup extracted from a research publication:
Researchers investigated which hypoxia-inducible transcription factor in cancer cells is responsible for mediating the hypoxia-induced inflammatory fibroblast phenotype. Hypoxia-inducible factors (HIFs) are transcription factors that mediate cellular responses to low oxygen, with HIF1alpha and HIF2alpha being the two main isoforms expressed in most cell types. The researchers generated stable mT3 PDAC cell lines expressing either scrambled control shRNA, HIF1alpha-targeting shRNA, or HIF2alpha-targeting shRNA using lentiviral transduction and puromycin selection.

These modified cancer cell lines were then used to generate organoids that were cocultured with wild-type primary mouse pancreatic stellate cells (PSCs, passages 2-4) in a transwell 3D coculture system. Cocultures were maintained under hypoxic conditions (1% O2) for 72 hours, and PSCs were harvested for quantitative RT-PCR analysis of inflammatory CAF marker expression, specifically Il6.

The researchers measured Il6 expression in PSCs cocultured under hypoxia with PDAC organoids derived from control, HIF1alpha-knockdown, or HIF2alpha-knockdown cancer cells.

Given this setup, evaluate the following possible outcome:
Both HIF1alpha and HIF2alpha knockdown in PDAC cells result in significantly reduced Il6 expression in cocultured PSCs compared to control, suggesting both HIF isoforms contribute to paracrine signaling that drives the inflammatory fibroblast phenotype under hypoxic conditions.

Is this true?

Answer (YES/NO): NO